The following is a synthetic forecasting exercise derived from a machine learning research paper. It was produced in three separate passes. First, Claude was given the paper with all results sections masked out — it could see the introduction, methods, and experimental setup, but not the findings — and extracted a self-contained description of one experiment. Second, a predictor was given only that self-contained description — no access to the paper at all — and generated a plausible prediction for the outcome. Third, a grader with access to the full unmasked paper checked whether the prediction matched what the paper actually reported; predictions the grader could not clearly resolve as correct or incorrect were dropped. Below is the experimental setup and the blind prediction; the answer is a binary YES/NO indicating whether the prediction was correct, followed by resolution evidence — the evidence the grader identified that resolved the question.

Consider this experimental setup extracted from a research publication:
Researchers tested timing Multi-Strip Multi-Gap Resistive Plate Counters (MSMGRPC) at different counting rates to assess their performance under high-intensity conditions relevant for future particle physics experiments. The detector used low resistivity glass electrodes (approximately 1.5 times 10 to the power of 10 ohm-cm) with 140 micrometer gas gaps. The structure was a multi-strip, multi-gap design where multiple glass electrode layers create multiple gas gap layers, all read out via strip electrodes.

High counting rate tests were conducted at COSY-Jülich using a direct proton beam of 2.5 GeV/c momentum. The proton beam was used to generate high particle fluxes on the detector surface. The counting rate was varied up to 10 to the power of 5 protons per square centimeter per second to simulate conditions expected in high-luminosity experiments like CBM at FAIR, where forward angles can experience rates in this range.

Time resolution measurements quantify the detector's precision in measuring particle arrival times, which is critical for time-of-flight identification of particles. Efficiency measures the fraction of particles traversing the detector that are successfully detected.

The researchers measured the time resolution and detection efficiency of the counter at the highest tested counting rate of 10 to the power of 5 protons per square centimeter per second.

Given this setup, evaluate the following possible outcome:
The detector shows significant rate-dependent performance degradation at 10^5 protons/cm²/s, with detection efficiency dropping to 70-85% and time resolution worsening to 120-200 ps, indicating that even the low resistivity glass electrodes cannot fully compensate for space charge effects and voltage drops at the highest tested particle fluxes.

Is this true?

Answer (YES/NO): NO